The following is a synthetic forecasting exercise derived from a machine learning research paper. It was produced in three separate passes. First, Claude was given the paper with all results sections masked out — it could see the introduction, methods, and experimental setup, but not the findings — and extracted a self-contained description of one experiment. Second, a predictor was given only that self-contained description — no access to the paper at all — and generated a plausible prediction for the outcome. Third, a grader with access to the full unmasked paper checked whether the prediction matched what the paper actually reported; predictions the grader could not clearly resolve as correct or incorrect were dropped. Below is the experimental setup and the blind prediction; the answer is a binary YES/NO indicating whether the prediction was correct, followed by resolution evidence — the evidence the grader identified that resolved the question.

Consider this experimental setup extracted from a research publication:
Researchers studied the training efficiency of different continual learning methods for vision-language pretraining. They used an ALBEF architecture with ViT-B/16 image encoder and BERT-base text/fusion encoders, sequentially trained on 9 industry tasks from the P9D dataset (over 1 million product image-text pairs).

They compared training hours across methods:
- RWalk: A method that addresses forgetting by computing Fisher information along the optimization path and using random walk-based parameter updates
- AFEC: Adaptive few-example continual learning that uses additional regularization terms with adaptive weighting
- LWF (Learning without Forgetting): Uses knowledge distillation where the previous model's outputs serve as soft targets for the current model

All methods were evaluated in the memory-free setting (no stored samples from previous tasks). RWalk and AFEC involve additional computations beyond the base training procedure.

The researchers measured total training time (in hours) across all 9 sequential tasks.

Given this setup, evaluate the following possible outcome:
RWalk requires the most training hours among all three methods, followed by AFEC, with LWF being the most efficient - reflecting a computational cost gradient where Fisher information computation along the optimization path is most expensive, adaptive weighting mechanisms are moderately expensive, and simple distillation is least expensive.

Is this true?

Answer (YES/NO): NO